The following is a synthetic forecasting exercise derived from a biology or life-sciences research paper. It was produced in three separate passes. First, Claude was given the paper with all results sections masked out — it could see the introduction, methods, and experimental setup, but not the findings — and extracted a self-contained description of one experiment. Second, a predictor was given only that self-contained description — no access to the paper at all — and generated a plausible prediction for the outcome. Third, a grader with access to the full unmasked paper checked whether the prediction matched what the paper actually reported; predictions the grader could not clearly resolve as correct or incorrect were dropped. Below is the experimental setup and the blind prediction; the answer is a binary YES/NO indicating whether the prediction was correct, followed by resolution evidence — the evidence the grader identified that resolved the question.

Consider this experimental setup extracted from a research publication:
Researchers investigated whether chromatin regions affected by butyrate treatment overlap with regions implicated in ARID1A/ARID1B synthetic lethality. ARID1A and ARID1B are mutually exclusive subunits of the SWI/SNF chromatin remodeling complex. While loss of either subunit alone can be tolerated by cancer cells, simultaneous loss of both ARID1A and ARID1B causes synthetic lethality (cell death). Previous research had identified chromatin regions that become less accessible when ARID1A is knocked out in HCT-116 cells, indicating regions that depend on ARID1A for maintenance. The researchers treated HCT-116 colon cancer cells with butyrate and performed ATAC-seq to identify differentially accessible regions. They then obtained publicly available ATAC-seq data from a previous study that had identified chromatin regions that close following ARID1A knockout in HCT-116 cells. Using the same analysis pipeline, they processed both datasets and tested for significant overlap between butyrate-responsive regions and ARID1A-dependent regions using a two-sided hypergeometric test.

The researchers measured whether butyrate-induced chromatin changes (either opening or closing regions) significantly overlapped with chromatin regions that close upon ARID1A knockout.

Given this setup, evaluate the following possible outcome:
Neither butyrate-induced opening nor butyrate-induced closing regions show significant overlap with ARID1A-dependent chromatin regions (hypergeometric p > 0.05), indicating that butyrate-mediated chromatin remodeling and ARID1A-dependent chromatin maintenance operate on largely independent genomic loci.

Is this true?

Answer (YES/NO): NO